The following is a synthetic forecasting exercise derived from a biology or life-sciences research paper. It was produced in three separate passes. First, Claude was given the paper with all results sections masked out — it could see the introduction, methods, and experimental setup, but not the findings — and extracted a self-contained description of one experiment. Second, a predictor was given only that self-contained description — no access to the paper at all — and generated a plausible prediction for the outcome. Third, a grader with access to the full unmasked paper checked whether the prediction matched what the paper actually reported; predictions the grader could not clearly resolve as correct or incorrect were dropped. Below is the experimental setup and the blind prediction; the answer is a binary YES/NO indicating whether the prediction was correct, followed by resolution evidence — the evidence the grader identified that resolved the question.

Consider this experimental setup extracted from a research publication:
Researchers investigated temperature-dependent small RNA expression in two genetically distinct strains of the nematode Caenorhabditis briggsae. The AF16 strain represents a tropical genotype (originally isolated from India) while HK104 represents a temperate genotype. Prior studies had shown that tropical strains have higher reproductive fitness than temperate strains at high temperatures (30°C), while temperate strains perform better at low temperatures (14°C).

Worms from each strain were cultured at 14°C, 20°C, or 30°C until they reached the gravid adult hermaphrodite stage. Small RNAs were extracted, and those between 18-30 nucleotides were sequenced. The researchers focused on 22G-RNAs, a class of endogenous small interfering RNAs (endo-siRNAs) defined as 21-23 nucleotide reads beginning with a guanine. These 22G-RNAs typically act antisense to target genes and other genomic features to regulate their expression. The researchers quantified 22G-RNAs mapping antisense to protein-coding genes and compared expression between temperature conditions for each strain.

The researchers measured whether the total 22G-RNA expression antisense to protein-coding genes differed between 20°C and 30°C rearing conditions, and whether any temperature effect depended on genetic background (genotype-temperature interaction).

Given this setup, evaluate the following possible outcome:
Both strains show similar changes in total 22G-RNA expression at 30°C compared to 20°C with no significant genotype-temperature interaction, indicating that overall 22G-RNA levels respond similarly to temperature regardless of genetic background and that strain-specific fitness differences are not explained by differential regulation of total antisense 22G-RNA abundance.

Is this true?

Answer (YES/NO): NO